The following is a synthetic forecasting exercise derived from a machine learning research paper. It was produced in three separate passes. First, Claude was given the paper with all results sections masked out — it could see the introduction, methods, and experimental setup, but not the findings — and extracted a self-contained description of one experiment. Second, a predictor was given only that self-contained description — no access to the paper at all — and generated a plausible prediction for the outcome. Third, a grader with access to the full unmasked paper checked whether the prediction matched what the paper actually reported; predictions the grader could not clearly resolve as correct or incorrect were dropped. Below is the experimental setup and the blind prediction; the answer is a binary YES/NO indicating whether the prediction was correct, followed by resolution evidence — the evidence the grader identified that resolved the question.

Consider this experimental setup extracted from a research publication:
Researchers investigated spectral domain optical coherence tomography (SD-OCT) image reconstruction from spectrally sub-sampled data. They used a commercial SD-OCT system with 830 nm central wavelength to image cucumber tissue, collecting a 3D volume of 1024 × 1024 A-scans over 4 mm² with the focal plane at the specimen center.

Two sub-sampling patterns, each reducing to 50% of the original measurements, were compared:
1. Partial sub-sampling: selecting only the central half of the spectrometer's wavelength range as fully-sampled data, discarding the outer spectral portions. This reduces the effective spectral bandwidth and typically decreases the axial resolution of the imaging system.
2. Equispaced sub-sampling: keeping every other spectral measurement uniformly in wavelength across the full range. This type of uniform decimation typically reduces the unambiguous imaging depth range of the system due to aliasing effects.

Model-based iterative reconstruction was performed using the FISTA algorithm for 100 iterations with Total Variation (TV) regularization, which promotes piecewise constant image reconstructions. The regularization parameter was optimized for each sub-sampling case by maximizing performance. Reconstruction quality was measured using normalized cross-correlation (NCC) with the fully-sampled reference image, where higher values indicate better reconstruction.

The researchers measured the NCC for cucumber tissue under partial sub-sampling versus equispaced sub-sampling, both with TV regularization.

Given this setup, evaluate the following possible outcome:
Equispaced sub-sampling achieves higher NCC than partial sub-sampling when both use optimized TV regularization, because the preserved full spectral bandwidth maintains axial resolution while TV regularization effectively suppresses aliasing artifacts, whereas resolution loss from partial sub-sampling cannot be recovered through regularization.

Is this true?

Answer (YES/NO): YES